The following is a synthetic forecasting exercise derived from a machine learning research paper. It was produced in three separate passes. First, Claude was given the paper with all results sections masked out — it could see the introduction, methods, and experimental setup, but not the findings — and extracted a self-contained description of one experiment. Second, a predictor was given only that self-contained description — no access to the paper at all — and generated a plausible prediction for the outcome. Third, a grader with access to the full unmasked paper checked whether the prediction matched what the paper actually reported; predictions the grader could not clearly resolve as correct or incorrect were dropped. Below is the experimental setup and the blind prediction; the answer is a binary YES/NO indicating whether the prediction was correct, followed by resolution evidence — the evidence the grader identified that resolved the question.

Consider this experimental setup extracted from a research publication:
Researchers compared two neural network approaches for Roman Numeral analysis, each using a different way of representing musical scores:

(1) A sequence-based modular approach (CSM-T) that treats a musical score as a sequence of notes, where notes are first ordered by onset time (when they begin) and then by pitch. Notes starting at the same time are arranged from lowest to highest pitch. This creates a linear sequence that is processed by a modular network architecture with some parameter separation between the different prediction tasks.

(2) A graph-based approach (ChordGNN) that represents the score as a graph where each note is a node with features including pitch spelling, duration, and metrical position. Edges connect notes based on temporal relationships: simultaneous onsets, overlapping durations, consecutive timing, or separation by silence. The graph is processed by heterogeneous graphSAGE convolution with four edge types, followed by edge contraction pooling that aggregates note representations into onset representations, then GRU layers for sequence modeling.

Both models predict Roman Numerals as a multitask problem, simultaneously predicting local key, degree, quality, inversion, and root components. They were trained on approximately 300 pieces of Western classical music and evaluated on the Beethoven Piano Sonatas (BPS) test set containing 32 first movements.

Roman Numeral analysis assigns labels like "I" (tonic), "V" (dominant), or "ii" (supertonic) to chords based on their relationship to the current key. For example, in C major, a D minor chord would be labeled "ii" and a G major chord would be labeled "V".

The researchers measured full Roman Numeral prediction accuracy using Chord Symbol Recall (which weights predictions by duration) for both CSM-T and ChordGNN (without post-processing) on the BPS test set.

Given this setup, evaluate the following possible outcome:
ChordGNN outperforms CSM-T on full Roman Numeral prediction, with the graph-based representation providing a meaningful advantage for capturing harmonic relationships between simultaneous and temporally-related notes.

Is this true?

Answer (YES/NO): NO